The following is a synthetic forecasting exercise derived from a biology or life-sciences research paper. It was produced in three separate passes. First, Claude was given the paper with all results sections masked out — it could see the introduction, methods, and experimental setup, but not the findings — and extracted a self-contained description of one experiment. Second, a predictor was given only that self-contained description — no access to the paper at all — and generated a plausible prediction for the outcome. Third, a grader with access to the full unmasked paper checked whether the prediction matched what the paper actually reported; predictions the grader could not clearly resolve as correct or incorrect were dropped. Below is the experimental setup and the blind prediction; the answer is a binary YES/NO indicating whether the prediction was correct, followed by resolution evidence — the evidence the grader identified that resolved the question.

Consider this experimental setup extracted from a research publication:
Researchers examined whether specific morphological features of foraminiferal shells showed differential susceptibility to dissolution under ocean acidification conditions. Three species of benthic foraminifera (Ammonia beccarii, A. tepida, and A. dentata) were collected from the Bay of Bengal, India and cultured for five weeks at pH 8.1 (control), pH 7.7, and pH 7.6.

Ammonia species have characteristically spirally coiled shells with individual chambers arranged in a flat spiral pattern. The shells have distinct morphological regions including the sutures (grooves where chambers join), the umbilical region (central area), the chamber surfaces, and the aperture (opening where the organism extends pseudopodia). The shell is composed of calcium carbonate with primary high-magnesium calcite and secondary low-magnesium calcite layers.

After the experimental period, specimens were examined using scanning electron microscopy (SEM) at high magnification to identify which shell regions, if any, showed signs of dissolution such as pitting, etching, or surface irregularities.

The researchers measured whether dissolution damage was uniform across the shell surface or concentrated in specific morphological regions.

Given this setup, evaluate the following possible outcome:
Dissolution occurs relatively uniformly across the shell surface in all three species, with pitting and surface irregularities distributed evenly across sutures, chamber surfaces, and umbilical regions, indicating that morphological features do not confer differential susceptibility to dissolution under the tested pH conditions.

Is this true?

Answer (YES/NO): NO